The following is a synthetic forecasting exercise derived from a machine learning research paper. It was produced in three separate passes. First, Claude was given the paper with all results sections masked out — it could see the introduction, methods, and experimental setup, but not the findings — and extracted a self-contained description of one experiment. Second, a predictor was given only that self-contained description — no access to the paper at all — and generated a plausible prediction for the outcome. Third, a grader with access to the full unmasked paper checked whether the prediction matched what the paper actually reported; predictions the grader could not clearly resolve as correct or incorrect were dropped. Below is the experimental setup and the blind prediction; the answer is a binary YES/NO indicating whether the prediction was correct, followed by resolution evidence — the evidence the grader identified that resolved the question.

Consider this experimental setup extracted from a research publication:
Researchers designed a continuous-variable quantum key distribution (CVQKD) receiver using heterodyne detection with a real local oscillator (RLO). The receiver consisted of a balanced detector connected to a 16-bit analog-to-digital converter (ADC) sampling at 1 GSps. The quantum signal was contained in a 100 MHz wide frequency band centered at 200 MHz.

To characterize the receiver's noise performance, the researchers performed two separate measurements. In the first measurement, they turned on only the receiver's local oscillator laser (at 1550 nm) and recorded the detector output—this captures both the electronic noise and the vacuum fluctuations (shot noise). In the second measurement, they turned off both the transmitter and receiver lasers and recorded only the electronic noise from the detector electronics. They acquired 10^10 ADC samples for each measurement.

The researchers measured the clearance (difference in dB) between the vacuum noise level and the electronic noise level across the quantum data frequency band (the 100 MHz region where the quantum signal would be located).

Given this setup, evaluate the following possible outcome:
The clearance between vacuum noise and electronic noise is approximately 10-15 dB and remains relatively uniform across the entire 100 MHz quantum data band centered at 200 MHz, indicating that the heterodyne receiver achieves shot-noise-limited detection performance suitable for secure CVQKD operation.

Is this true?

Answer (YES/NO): NO